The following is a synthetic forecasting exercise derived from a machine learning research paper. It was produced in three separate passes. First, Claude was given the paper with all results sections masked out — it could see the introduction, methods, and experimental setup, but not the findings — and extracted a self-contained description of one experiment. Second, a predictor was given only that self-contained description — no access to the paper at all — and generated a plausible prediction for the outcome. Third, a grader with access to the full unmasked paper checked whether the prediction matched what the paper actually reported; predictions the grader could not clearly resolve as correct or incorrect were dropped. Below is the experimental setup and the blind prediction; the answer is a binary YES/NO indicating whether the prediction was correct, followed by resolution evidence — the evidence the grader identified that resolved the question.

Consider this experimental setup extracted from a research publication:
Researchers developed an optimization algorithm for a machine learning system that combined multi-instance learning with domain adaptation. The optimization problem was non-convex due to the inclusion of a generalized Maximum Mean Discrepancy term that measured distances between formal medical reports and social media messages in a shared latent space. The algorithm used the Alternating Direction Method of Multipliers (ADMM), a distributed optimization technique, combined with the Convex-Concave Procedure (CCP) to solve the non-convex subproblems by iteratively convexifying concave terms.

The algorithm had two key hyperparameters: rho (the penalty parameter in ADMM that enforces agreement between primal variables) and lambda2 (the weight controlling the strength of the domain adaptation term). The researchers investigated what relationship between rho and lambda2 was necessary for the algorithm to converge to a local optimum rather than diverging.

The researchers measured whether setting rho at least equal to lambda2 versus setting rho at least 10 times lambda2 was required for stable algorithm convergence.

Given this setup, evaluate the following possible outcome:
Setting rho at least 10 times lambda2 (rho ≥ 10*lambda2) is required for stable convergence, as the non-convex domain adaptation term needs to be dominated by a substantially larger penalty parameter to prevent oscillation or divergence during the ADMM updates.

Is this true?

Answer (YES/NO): YES